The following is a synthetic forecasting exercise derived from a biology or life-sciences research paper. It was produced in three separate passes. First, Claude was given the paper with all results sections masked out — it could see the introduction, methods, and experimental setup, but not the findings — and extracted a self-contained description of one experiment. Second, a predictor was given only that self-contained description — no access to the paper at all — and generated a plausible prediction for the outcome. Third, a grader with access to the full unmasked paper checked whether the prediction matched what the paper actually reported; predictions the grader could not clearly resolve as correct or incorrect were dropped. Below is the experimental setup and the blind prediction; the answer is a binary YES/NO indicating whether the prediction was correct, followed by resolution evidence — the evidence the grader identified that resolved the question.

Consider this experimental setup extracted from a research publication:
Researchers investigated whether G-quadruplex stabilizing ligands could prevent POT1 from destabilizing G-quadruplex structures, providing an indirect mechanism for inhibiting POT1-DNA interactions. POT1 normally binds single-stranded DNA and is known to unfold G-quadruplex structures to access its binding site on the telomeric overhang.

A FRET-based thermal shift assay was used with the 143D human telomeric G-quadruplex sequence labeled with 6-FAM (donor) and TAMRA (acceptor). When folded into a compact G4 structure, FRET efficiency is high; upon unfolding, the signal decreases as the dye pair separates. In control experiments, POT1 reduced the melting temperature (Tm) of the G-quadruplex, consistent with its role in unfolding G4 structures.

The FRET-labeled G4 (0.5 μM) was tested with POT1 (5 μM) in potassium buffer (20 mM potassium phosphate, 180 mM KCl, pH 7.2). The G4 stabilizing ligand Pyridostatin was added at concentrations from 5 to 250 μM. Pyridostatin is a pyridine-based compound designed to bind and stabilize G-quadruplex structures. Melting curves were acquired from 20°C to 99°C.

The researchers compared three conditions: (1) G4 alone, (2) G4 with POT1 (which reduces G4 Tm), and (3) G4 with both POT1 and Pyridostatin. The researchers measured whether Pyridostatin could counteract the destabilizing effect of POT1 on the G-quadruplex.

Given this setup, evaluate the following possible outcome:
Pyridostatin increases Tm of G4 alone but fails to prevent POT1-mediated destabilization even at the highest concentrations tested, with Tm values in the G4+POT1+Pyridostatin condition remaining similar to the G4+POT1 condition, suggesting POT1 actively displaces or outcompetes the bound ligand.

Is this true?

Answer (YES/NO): NO